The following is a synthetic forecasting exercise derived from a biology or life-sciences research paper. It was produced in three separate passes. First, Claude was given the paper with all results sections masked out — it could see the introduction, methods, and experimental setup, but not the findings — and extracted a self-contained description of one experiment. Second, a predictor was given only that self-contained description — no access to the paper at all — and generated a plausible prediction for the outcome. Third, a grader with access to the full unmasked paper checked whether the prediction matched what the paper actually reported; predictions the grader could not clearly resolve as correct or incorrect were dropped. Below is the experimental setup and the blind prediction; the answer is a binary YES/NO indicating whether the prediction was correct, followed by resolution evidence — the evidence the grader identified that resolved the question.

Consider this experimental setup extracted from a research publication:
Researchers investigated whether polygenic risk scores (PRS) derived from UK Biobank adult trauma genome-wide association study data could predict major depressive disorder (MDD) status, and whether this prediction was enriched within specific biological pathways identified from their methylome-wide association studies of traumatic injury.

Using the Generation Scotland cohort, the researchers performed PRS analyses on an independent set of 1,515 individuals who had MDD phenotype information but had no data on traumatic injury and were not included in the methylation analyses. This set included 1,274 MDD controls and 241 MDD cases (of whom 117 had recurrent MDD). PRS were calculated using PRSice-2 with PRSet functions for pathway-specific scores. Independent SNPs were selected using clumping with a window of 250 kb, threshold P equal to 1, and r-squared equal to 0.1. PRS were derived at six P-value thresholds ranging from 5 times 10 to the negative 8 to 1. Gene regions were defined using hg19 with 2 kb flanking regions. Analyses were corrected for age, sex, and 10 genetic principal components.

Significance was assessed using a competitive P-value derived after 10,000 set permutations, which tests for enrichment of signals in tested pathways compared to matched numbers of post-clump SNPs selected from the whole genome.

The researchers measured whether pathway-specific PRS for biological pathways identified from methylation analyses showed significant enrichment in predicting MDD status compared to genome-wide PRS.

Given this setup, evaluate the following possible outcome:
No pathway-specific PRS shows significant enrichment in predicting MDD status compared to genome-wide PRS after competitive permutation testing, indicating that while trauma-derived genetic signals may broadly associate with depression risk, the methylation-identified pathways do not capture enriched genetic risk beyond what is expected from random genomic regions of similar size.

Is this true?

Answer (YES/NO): NO